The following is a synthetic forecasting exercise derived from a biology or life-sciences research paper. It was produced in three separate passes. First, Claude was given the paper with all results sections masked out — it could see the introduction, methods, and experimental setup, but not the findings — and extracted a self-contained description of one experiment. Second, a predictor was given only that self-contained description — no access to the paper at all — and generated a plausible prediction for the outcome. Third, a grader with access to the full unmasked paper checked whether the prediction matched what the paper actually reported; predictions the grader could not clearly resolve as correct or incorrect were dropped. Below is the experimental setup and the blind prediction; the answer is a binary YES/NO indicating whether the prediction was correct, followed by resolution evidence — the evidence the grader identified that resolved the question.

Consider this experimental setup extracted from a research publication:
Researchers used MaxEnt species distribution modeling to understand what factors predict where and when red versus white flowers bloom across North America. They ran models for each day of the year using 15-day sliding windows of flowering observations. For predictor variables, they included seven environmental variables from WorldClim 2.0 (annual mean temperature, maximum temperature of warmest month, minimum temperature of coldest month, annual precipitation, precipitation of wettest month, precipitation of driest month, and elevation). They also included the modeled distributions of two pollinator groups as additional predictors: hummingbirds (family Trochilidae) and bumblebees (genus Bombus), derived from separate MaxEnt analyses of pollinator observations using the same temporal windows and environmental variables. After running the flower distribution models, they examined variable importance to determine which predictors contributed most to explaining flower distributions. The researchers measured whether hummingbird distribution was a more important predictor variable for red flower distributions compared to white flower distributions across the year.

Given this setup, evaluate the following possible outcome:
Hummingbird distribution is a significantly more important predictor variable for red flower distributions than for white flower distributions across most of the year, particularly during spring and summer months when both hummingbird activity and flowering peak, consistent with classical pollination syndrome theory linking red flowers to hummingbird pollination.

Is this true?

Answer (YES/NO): YES